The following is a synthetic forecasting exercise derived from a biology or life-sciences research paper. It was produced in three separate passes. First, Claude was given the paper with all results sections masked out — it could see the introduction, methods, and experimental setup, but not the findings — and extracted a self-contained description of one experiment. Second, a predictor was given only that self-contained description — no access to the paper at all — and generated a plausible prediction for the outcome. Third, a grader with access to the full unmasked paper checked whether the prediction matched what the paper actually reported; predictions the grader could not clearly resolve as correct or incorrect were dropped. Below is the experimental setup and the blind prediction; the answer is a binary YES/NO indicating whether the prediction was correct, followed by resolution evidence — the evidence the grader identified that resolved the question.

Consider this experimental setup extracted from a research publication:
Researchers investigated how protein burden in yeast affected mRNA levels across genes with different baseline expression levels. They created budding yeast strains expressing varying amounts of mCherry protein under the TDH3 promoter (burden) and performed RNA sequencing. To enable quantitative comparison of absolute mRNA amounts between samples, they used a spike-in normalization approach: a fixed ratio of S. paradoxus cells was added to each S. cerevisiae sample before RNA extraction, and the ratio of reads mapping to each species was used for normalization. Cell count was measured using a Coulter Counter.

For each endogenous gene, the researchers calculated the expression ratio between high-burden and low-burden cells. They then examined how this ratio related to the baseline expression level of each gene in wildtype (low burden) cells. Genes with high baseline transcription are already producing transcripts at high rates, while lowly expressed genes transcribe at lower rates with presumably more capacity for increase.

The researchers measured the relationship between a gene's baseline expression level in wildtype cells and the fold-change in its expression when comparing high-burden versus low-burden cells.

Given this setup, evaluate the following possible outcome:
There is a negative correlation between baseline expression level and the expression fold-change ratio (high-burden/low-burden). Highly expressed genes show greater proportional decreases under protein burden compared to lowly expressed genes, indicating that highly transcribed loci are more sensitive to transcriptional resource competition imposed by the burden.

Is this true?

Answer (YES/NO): YES